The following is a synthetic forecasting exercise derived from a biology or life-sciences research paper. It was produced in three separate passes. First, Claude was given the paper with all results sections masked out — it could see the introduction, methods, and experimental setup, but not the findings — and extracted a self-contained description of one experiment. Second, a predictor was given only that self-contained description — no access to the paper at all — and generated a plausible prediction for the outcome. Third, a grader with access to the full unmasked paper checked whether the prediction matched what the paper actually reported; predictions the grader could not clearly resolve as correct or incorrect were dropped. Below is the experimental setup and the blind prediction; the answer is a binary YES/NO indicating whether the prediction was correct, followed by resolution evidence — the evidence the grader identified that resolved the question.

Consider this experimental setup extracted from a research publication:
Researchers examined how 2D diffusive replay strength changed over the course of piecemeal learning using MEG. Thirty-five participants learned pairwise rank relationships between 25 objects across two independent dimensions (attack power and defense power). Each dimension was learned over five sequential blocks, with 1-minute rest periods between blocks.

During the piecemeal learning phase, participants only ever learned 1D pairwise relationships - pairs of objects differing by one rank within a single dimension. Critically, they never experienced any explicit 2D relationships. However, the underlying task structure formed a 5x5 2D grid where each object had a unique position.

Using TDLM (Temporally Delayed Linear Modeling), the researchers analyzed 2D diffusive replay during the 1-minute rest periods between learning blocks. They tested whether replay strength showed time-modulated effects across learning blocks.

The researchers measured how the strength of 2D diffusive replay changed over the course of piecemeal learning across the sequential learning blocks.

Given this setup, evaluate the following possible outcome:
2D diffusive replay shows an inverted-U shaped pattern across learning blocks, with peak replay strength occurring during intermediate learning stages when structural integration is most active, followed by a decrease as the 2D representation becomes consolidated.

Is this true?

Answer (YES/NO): NO